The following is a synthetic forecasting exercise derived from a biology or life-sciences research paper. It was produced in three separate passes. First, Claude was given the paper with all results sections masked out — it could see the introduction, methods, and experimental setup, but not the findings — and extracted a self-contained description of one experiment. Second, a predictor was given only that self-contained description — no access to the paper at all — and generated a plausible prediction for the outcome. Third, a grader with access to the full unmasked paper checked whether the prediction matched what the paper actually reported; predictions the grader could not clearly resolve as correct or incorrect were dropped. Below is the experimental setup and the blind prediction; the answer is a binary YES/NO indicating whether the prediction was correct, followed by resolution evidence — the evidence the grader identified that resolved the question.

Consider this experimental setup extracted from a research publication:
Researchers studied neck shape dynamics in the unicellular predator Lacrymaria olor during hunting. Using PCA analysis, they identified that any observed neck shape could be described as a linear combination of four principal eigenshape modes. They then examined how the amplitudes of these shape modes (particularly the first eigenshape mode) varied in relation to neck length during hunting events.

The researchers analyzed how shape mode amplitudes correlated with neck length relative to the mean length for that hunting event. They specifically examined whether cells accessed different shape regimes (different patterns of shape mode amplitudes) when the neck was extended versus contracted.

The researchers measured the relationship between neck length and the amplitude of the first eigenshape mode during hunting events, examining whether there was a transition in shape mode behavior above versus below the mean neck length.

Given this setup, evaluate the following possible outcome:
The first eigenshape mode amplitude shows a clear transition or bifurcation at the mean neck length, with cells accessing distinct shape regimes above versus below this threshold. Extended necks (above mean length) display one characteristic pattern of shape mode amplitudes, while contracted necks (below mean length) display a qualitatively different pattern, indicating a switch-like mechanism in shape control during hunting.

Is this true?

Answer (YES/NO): YES